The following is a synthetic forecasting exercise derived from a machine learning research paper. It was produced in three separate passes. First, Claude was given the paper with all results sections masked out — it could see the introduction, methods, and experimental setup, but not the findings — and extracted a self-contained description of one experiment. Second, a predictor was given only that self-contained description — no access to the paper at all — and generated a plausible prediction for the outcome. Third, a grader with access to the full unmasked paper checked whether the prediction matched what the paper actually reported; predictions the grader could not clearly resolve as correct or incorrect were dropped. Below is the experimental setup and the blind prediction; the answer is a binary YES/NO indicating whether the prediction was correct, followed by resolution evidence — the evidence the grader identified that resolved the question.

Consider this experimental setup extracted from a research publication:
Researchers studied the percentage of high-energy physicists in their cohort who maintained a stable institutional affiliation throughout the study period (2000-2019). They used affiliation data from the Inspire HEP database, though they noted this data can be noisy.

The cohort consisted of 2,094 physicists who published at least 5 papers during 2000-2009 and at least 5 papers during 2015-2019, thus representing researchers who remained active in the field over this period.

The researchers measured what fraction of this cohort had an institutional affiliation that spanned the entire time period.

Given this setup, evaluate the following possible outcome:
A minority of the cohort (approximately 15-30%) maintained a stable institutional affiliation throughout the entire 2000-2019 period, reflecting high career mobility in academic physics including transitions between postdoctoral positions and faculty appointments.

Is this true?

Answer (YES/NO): NO